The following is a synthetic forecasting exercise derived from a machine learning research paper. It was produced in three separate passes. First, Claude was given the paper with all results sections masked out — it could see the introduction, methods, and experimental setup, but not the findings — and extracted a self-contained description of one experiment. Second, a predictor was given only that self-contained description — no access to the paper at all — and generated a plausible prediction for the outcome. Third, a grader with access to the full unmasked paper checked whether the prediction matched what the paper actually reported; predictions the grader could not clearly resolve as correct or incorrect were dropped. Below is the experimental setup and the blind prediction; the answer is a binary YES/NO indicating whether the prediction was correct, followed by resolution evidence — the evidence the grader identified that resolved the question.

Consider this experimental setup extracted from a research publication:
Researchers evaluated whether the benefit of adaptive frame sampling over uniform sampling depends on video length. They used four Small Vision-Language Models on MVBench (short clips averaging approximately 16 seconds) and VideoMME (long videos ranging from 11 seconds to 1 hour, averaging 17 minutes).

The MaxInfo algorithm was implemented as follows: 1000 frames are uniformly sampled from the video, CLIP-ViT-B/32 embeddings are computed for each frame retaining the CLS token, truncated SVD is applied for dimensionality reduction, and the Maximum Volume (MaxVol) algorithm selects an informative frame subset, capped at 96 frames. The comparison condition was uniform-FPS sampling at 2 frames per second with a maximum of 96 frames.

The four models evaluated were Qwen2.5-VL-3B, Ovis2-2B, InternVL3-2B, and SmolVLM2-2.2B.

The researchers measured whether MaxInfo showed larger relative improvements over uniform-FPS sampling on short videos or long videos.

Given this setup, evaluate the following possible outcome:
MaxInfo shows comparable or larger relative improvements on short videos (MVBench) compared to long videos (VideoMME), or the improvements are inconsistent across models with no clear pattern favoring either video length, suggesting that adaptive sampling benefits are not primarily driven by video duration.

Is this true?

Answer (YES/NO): YES